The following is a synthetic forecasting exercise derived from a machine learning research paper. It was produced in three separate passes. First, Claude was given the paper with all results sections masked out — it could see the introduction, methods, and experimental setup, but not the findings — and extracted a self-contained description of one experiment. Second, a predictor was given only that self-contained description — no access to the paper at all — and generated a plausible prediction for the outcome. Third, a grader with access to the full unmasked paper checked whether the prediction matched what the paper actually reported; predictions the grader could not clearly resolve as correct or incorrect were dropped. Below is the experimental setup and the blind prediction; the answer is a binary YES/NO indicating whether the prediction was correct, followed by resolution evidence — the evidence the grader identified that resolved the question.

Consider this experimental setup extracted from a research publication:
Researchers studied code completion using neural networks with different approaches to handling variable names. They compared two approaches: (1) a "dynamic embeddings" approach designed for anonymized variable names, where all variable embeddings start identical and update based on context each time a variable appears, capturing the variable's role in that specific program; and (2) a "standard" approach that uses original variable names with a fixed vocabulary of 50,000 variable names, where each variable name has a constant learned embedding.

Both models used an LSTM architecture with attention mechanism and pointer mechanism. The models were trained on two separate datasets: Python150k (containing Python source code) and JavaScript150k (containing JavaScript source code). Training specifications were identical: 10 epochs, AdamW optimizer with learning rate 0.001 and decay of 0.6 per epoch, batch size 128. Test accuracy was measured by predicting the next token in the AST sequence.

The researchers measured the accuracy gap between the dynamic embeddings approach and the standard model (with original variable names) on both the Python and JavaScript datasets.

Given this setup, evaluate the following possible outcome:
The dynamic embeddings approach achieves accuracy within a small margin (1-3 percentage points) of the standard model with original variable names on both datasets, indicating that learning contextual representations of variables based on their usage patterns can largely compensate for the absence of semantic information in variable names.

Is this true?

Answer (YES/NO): NO